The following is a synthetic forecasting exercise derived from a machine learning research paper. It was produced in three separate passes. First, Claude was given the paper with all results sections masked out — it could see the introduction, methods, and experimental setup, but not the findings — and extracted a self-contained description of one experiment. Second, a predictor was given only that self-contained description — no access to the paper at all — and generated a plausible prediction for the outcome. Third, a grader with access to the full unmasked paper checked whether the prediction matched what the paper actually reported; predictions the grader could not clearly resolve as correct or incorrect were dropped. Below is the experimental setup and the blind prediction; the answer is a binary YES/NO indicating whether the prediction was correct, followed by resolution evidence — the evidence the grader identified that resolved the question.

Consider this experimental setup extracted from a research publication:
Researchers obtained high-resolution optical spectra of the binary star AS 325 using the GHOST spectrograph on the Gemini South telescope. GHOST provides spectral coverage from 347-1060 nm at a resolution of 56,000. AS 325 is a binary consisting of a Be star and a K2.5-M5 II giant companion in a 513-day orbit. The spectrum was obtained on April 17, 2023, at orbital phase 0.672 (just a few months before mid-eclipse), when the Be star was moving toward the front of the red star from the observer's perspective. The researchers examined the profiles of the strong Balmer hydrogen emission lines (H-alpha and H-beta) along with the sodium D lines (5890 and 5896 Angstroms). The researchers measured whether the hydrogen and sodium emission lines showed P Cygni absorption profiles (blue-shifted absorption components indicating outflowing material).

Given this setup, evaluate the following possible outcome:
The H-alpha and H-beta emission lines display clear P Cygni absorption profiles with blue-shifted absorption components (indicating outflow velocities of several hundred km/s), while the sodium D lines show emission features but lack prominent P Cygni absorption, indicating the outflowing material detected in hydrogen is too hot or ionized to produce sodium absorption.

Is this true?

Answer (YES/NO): NO